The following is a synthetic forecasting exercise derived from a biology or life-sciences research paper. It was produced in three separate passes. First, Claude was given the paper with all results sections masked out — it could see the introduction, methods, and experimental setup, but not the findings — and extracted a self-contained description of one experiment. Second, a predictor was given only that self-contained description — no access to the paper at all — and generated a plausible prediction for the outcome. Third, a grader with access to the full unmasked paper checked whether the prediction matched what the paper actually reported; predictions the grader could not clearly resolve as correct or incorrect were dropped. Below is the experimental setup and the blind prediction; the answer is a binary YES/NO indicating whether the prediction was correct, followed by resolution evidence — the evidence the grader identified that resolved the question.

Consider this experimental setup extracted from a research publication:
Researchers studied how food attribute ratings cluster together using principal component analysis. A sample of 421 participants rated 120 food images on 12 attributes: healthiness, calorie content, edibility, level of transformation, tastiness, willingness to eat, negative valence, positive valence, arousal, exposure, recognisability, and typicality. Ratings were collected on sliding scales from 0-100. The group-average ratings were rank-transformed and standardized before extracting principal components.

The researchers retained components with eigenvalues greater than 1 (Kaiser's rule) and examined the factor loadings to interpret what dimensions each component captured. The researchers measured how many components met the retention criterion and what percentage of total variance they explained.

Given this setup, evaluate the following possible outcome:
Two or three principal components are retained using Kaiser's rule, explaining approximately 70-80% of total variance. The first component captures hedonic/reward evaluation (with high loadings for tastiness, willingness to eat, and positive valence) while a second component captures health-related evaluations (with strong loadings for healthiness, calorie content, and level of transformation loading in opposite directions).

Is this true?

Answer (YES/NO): NO